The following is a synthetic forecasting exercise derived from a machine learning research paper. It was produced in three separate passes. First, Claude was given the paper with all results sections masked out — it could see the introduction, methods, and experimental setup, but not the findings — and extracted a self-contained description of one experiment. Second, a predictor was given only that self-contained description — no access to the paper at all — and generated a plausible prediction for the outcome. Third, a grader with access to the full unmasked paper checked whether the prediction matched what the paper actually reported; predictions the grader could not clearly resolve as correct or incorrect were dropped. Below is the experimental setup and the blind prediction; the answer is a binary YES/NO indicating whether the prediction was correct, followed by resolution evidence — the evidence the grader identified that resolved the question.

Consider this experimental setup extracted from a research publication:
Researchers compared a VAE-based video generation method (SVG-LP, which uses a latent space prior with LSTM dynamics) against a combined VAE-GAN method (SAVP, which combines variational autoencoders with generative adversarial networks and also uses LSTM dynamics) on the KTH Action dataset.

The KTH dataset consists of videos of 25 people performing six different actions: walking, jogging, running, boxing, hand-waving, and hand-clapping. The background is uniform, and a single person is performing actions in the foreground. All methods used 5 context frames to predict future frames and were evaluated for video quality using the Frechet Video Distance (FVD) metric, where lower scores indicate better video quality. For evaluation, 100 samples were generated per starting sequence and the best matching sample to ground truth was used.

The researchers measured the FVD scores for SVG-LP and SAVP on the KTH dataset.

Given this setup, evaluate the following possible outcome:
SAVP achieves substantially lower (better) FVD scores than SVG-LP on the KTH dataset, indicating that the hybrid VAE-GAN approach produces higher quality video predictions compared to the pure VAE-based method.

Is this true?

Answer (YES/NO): YES